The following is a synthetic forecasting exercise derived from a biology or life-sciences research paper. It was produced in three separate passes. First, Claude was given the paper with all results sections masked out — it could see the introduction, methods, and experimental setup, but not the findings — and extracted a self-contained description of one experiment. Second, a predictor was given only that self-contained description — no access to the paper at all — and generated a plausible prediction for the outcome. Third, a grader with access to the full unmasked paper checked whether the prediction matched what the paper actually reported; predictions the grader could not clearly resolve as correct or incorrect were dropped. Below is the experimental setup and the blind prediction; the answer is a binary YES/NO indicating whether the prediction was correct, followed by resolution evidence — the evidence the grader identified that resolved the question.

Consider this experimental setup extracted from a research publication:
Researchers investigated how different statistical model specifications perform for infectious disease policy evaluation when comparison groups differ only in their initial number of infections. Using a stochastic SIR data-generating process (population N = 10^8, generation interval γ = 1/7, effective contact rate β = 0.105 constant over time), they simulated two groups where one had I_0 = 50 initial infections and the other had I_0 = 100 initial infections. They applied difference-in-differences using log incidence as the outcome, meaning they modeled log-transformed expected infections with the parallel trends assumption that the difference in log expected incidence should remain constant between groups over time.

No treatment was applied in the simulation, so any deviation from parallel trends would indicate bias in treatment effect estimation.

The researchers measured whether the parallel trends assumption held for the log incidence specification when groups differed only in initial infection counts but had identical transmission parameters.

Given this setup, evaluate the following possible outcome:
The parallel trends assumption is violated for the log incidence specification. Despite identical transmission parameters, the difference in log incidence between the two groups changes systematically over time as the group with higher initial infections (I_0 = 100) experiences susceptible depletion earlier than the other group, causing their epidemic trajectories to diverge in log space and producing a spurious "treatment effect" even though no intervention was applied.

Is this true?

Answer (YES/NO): NO